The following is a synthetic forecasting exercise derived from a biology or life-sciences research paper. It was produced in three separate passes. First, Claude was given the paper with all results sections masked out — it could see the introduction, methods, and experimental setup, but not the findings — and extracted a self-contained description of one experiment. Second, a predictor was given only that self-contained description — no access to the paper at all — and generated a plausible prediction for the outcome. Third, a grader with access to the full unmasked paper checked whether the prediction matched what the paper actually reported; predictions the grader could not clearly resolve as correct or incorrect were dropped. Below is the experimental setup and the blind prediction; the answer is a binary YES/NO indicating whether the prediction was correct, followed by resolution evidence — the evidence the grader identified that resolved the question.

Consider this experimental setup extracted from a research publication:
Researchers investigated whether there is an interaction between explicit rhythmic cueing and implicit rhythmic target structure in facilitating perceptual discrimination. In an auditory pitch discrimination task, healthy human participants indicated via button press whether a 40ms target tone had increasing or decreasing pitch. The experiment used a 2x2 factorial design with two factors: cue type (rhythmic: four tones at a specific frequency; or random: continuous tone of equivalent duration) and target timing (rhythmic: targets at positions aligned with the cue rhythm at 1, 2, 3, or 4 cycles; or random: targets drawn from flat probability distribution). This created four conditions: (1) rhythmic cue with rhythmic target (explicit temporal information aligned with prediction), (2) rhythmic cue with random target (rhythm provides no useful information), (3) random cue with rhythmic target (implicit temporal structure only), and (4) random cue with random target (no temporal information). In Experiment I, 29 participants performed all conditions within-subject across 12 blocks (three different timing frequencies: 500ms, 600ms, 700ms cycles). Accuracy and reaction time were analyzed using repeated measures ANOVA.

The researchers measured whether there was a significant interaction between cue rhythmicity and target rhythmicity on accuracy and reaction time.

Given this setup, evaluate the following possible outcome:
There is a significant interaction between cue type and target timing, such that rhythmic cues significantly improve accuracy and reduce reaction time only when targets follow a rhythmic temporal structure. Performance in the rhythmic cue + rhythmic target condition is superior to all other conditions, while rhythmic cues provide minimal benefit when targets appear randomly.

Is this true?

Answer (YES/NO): NO